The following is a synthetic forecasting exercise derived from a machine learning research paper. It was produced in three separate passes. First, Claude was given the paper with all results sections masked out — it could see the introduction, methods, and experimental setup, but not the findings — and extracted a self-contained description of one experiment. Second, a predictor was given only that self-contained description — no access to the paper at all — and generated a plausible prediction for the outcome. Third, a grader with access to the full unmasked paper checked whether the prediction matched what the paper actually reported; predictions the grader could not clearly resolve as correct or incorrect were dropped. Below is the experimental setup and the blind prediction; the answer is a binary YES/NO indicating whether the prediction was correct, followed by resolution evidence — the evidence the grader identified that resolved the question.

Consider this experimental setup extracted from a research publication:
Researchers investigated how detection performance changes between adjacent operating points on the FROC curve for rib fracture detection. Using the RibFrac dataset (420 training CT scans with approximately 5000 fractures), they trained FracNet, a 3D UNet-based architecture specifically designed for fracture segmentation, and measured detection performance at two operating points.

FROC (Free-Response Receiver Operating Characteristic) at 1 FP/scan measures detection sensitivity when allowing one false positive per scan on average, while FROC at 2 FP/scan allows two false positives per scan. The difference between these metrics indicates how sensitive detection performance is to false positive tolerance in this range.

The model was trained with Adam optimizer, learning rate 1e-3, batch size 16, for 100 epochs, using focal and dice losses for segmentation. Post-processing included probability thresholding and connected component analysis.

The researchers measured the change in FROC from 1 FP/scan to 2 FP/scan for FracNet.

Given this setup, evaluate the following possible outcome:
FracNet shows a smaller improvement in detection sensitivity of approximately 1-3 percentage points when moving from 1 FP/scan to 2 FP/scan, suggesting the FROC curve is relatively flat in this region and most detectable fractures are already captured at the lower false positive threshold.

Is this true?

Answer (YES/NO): NO